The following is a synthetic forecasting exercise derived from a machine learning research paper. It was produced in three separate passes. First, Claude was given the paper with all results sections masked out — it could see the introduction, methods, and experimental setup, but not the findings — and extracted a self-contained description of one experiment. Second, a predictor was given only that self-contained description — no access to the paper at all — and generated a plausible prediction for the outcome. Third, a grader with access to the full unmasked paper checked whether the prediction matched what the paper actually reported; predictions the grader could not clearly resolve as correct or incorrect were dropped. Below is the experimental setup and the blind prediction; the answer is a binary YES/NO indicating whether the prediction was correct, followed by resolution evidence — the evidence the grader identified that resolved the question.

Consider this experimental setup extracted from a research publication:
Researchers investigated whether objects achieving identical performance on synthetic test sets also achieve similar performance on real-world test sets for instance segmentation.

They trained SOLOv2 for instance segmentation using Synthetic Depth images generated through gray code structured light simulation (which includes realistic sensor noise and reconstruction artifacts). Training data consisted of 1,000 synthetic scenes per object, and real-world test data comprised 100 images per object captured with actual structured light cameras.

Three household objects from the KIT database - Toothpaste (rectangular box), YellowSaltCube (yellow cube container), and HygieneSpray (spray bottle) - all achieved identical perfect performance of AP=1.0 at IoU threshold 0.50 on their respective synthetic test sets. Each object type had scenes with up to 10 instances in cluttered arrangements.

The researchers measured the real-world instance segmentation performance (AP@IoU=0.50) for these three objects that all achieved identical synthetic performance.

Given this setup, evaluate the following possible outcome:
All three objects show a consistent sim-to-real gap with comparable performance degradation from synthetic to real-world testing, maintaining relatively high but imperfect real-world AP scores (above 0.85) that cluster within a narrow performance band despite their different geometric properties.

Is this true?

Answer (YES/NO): NO